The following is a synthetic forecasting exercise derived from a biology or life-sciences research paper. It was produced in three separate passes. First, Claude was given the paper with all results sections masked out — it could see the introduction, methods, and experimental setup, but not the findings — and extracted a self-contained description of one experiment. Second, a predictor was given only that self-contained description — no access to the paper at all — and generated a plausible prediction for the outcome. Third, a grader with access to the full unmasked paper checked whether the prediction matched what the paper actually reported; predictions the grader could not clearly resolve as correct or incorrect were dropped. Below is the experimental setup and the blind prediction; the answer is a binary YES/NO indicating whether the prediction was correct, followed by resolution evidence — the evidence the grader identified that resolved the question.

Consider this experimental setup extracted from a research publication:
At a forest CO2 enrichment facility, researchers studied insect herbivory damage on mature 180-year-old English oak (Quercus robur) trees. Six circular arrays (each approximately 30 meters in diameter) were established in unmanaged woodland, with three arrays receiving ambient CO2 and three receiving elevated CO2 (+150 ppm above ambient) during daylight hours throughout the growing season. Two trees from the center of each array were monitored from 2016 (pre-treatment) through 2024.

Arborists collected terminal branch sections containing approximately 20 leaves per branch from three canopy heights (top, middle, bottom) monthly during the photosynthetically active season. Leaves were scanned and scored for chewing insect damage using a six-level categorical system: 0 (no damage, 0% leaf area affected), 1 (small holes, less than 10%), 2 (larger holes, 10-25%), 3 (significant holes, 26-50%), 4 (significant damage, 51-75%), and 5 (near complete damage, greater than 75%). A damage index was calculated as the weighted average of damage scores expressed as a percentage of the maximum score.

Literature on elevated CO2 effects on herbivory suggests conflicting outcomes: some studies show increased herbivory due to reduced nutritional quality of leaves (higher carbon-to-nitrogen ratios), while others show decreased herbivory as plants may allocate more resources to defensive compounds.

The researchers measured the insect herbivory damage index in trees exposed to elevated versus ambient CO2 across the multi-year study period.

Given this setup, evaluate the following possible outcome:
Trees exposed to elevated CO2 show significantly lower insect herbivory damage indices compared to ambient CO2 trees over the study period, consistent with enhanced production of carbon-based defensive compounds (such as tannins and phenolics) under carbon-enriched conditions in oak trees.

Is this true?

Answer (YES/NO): NO